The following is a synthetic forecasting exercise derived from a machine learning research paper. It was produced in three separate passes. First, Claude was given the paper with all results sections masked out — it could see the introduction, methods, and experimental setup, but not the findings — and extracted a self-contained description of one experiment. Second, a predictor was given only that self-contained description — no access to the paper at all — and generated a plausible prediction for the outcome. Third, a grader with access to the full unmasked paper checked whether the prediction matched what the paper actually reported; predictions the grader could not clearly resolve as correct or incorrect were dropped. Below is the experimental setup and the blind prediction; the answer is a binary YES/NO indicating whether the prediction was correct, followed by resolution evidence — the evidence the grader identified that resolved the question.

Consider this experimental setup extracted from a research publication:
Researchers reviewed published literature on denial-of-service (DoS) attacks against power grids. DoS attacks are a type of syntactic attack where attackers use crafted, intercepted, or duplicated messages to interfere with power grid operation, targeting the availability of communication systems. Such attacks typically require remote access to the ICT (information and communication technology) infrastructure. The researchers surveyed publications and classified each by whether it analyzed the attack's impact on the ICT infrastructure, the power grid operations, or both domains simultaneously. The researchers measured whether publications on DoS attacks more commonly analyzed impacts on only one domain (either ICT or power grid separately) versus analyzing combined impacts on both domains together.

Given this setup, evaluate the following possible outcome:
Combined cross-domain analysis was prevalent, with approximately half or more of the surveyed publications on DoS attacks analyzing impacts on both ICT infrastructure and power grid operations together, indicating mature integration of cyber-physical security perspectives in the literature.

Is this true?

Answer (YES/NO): NO